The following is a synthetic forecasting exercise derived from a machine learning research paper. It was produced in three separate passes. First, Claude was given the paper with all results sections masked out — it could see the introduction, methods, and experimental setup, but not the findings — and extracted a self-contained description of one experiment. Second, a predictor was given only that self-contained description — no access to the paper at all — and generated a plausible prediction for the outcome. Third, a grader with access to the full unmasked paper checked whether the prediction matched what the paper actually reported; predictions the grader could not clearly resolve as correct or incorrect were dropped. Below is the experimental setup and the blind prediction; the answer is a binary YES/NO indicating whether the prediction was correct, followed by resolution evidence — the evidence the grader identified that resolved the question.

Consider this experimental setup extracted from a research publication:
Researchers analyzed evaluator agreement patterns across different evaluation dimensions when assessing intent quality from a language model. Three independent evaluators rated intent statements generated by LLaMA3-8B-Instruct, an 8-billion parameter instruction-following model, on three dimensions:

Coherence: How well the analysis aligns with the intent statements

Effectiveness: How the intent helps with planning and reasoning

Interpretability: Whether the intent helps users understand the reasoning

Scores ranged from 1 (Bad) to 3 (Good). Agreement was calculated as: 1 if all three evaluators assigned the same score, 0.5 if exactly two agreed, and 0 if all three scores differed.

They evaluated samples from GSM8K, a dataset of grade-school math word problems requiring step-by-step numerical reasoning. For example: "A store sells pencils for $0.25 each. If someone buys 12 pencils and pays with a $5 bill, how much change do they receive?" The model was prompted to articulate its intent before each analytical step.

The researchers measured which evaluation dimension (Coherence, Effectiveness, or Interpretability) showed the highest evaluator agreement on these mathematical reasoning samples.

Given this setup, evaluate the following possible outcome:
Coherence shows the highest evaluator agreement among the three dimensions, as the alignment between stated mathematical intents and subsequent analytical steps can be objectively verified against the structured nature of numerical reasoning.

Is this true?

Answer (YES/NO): NO